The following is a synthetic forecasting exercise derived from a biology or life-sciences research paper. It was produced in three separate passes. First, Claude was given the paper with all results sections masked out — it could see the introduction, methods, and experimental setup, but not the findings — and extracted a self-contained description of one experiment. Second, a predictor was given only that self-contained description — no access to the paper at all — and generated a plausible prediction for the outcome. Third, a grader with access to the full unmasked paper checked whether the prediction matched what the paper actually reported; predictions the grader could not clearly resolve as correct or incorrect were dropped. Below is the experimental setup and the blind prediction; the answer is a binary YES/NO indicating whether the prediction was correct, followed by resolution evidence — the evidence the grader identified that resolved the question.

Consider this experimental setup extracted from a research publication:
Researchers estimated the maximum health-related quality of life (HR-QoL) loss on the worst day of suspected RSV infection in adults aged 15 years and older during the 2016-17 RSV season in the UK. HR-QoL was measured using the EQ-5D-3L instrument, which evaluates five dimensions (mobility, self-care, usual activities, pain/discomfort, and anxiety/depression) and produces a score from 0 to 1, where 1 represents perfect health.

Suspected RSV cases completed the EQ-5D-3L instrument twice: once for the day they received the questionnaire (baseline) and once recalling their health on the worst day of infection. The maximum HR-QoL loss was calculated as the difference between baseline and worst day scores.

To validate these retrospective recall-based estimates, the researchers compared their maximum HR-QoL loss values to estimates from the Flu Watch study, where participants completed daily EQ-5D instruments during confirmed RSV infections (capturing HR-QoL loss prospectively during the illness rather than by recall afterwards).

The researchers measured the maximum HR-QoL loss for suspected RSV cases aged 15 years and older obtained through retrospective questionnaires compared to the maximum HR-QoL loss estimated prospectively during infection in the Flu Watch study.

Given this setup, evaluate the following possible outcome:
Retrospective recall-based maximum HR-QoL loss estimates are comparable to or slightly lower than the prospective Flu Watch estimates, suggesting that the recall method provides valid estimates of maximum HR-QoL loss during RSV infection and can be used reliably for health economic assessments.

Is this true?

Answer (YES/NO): NO